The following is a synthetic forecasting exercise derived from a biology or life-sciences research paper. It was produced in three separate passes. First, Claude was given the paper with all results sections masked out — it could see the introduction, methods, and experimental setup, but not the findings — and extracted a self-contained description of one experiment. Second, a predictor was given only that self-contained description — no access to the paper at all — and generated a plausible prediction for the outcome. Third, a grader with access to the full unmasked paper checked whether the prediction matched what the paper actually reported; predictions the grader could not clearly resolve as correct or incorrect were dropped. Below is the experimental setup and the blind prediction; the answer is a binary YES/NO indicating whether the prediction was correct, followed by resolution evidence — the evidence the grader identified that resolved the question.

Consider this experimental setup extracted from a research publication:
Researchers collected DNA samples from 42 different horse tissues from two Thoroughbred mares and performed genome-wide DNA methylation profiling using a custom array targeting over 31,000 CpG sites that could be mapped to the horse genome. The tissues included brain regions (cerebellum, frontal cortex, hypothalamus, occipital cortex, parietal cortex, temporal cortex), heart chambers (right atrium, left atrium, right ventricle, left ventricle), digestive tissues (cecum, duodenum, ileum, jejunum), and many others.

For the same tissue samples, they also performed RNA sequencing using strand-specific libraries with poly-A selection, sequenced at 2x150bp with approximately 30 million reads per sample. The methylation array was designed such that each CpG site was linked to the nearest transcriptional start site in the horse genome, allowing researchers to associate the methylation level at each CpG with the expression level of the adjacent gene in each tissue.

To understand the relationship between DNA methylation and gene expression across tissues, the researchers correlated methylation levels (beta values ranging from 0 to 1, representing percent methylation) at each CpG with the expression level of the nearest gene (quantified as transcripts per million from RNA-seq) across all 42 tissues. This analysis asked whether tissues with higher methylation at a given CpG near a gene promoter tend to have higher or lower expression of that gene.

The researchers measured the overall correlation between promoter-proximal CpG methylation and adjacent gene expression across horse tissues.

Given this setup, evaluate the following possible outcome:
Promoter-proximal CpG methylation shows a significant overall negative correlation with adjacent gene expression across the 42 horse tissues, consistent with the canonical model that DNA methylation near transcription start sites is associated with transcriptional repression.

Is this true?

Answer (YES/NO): YES